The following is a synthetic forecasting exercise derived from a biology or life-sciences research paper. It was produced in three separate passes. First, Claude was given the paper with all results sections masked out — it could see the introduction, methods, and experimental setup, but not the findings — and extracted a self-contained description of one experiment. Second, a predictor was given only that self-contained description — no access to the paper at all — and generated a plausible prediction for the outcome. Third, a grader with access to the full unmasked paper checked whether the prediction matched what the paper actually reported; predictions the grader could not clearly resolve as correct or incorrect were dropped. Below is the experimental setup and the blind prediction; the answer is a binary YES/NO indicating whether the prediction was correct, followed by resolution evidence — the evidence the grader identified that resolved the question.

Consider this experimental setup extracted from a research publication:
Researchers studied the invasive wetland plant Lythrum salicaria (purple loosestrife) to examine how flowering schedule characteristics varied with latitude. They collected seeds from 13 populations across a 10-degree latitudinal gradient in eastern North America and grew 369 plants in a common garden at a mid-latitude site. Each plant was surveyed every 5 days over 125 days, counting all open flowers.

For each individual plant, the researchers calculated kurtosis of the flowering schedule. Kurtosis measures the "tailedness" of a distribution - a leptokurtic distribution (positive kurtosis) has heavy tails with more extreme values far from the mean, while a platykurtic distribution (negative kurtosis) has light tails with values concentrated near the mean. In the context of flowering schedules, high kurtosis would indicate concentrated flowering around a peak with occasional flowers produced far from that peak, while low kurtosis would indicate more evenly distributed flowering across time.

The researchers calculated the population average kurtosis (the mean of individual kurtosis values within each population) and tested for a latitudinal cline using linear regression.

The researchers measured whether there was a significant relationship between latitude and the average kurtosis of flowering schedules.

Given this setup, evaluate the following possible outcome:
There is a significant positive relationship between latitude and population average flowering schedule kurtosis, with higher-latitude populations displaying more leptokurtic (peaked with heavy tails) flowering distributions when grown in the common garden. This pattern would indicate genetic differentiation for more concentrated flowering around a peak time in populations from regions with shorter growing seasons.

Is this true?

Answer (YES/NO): NO